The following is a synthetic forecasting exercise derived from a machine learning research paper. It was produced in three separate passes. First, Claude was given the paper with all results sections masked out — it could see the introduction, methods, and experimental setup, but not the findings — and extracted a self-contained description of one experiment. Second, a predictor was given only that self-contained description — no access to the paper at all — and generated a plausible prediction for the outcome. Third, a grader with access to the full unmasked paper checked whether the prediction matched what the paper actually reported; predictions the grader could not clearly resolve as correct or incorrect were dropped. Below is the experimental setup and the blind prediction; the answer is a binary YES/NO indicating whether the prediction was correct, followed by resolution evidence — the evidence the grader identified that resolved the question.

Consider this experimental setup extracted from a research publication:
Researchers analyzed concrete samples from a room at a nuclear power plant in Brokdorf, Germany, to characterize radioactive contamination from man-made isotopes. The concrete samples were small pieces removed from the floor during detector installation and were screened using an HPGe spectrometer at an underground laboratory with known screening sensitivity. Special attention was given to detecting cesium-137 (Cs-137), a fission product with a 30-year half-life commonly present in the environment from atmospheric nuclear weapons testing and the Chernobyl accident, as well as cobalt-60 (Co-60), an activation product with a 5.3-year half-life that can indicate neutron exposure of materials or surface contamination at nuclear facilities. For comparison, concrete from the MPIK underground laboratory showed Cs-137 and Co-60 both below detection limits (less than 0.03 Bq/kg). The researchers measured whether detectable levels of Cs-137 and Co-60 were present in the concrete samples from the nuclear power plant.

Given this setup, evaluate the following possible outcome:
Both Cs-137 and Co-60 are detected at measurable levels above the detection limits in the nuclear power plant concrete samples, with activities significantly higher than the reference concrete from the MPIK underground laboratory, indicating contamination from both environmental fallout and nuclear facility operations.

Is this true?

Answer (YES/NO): YES